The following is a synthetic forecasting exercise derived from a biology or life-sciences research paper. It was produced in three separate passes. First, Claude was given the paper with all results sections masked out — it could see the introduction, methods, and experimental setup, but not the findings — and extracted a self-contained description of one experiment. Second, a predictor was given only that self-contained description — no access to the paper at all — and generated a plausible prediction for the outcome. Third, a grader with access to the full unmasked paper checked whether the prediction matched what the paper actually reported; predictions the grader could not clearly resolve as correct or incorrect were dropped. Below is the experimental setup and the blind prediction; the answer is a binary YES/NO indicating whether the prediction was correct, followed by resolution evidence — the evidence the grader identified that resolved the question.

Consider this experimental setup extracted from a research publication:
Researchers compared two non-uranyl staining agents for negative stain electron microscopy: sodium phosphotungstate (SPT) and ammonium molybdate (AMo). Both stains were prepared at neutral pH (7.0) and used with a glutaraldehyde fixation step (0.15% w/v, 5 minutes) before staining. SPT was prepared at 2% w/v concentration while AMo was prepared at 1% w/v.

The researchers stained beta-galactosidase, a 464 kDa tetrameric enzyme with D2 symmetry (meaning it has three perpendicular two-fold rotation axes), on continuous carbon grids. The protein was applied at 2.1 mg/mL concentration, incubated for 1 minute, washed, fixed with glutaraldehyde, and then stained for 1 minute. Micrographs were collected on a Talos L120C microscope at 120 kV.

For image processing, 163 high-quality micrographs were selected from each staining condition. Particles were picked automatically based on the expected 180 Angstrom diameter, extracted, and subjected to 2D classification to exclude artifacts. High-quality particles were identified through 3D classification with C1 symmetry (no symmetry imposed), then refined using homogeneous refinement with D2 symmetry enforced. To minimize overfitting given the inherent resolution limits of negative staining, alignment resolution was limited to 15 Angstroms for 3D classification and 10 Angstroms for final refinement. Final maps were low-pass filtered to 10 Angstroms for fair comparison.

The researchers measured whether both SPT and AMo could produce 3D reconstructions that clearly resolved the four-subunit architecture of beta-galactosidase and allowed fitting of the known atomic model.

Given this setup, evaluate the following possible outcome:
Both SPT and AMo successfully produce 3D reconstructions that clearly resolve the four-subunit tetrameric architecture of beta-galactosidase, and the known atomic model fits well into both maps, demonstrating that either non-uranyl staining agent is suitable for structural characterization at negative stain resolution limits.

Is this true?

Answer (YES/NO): YES